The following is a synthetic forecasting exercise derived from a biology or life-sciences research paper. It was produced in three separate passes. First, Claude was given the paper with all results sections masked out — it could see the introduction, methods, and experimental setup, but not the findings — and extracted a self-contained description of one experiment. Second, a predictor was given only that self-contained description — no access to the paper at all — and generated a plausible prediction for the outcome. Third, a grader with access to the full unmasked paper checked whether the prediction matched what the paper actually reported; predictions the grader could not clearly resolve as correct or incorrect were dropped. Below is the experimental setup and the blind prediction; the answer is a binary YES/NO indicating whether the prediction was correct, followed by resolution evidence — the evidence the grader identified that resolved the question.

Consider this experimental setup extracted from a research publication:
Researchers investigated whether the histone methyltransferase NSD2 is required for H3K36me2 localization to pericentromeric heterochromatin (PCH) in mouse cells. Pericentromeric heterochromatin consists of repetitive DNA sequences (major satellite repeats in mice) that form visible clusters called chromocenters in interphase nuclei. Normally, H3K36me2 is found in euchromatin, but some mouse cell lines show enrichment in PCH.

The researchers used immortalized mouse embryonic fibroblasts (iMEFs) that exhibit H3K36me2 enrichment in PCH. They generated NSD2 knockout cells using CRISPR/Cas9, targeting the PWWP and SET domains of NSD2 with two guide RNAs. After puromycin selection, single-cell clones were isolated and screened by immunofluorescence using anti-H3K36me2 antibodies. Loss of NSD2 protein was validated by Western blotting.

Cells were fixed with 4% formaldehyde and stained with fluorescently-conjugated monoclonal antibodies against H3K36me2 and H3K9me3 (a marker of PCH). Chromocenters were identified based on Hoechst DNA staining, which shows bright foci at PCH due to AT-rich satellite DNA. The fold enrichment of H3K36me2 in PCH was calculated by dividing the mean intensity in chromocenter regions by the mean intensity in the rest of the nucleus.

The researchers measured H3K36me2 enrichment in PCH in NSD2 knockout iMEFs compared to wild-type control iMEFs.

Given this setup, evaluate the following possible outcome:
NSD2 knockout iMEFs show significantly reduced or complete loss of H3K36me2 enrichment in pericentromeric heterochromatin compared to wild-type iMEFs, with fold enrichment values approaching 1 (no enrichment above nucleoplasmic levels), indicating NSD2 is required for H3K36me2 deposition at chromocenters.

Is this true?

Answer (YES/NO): YES